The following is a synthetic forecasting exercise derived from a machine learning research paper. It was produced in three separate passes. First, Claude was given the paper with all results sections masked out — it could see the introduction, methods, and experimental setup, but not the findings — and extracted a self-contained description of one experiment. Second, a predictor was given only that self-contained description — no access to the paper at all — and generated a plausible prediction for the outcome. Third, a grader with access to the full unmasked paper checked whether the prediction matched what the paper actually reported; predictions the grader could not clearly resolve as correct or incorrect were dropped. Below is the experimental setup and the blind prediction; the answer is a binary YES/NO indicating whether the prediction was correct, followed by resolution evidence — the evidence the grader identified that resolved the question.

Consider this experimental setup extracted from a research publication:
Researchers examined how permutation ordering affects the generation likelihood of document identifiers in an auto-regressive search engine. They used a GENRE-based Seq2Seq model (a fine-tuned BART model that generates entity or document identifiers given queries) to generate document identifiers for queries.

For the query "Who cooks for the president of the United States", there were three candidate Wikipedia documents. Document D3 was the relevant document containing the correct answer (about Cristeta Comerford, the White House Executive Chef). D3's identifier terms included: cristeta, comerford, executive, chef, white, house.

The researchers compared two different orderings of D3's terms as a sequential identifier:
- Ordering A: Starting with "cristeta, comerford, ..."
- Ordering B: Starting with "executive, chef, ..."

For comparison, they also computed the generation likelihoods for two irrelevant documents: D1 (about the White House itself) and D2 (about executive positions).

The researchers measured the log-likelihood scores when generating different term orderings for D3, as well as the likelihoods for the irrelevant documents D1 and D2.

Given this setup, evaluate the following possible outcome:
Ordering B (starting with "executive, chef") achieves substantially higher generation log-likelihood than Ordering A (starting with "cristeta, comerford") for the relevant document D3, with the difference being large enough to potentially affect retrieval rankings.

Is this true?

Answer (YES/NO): YES